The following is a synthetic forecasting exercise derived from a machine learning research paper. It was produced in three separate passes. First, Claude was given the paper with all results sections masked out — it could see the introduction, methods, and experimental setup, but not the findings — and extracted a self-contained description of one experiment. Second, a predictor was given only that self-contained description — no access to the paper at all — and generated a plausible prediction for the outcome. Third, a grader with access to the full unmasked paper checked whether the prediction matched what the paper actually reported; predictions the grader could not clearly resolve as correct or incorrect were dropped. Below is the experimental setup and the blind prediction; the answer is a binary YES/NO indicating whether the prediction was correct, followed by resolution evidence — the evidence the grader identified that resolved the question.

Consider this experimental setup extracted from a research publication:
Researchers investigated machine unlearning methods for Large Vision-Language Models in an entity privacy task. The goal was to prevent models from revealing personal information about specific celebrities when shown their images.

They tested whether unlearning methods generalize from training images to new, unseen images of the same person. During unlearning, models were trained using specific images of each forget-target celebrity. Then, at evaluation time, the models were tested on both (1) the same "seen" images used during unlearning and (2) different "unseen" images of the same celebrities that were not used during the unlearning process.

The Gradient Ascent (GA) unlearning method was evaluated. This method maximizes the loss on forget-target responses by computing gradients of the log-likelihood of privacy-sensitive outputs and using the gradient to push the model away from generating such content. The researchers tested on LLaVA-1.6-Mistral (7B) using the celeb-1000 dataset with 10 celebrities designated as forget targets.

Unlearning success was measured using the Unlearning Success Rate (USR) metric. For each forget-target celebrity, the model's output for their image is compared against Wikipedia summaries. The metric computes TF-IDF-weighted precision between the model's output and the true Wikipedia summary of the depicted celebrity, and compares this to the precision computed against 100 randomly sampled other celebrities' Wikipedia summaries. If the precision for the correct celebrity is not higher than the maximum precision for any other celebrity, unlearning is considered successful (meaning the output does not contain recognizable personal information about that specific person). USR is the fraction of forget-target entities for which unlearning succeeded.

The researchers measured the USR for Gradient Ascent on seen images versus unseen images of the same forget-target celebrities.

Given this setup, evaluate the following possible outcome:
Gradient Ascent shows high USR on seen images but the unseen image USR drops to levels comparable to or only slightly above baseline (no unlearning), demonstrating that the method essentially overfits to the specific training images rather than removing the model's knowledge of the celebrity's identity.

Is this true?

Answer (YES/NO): NO